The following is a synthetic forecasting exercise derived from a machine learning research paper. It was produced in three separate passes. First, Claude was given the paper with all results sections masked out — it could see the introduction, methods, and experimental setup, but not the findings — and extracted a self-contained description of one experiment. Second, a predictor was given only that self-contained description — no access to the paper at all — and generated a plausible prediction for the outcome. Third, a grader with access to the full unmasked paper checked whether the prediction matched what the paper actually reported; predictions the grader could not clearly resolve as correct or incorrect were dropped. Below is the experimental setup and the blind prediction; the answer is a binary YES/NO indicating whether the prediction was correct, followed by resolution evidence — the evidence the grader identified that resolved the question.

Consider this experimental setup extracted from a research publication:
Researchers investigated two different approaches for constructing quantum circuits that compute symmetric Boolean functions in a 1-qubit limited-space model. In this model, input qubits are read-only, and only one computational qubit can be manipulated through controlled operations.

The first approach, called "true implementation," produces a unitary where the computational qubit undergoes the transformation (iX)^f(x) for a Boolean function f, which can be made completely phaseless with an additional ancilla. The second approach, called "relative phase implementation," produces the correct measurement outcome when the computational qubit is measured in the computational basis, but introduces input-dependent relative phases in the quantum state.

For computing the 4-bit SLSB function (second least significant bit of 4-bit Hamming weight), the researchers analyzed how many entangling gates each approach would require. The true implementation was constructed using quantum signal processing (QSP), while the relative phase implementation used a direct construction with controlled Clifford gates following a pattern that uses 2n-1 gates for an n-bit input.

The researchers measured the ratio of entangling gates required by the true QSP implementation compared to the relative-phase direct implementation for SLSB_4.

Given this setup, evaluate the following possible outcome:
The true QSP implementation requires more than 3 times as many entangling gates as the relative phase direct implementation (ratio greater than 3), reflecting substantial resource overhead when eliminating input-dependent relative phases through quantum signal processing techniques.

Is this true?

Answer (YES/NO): YES